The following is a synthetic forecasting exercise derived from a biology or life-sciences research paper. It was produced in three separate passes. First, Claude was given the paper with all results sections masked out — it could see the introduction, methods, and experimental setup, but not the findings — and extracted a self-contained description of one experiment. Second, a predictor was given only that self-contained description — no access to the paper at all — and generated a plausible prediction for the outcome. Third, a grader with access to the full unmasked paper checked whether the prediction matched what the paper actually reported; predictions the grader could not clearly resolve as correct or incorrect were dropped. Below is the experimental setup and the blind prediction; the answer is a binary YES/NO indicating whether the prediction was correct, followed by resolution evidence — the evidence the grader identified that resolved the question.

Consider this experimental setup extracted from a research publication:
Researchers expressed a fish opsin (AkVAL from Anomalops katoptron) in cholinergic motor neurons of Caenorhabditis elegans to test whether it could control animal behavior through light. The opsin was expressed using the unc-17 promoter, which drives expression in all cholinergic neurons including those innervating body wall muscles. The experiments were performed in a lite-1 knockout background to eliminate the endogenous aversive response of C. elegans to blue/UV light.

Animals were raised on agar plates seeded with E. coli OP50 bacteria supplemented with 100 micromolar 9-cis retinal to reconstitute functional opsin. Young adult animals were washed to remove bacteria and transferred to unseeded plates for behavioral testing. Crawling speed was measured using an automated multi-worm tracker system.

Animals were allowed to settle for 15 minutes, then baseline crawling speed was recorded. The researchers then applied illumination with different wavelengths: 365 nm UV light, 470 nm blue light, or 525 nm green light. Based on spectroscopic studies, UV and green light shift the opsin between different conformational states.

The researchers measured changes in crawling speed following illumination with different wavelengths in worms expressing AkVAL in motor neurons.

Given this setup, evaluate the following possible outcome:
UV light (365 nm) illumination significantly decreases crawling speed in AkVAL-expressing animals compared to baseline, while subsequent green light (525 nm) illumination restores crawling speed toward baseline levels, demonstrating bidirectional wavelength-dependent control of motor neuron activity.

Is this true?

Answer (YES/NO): NO